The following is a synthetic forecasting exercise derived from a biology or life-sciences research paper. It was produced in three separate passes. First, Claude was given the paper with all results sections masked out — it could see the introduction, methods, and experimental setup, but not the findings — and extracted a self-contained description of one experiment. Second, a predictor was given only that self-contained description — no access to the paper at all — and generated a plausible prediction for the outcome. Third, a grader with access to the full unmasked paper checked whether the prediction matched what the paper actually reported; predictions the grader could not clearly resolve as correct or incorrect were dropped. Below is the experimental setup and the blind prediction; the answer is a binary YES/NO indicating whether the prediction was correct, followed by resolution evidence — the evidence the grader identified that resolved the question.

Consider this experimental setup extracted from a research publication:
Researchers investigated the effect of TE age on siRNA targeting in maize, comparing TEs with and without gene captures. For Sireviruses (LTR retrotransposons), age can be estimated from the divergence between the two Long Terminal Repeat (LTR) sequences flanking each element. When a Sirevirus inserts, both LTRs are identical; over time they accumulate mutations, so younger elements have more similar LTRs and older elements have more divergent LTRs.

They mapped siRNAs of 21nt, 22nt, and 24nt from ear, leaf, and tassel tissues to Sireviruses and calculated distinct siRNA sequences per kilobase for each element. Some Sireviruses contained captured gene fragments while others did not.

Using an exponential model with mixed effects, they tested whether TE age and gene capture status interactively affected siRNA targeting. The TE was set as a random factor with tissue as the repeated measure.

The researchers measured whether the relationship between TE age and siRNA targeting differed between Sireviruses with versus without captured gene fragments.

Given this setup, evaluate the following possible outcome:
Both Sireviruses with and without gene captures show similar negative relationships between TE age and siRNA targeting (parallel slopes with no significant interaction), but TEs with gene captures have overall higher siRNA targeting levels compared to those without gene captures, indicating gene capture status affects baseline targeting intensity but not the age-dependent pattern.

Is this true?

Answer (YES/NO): NO